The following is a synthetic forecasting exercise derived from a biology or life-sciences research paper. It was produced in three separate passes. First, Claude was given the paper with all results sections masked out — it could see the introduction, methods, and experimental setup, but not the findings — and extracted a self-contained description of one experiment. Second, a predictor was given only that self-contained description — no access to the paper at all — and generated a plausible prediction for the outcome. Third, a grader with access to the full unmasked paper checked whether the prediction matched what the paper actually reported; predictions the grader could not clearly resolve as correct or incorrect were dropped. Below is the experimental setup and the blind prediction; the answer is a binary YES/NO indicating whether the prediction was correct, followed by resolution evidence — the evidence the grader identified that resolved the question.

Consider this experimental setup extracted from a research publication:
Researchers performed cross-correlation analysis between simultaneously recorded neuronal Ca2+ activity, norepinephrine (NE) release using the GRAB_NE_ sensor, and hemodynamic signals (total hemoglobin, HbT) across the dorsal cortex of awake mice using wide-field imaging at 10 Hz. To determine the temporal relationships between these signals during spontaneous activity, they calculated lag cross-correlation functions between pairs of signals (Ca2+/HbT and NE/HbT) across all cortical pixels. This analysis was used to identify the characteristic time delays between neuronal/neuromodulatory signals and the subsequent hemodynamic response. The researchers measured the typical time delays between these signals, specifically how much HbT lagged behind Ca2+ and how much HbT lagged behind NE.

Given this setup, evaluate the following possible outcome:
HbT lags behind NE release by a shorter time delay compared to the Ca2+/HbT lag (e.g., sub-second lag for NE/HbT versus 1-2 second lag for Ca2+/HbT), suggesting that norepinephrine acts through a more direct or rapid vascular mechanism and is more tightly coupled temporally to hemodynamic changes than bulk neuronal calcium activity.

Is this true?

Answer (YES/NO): YES